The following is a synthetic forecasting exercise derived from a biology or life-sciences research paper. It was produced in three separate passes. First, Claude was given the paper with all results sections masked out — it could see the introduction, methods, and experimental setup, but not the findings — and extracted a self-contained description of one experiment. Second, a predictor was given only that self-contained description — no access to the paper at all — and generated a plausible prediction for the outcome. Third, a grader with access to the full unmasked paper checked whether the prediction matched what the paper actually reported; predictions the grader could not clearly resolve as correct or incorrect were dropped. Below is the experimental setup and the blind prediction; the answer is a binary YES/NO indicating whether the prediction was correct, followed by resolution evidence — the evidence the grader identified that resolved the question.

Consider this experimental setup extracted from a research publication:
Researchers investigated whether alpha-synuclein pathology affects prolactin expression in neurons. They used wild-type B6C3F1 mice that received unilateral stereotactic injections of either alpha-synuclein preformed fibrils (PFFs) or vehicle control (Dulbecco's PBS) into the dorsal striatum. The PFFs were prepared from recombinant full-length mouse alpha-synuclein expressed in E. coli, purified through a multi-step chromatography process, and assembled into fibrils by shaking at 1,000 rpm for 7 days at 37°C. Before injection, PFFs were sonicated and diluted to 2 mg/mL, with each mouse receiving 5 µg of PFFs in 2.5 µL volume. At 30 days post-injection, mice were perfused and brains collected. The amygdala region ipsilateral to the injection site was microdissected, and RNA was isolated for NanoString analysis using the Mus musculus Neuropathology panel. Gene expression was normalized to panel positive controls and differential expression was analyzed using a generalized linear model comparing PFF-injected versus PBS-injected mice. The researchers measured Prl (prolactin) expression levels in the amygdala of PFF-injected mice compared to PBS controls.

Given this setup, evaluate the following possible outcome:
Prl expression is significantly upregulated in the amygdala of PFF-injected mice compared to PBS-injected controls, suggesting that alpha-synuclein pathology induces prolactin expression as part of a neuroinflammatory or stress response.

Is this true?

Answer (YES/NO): NO